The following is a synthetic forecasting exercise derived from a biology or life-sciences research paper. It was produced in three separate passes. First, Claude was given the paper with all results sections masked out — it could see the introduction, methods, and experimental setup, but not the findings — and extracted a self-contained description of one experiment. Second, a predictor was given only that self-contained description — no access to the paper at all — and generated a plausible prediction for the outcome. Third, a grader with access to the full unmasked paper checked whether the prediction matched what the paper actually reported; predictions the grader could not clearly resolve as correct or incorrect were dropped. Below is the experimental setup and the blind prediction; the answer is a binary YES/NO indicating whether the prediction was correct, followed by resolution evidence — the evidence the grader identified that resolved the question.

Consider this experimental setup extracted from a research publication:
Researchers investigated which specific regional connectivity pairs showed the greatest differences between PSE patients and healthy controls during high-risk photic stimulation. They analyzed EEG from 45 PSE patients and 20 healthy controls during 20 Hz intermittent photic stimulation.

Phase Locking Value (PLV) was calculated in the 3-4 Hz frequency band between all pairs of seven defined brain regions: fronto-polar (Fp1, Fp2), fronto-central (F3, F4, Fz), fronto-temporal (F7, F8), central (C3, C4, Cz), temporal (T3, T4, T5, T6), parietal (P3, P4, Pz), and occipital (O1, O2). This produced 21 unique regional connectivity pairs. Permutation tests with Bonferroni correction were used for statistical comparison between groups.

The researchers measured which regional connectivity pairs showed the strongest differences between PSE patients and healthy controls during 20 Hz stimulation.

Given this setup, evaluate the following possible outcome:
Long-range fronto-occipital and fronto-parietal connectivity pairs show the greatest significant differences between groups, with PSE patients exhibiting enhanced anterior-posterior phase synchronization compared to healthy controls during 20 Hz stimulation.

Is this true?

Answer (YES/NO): NO